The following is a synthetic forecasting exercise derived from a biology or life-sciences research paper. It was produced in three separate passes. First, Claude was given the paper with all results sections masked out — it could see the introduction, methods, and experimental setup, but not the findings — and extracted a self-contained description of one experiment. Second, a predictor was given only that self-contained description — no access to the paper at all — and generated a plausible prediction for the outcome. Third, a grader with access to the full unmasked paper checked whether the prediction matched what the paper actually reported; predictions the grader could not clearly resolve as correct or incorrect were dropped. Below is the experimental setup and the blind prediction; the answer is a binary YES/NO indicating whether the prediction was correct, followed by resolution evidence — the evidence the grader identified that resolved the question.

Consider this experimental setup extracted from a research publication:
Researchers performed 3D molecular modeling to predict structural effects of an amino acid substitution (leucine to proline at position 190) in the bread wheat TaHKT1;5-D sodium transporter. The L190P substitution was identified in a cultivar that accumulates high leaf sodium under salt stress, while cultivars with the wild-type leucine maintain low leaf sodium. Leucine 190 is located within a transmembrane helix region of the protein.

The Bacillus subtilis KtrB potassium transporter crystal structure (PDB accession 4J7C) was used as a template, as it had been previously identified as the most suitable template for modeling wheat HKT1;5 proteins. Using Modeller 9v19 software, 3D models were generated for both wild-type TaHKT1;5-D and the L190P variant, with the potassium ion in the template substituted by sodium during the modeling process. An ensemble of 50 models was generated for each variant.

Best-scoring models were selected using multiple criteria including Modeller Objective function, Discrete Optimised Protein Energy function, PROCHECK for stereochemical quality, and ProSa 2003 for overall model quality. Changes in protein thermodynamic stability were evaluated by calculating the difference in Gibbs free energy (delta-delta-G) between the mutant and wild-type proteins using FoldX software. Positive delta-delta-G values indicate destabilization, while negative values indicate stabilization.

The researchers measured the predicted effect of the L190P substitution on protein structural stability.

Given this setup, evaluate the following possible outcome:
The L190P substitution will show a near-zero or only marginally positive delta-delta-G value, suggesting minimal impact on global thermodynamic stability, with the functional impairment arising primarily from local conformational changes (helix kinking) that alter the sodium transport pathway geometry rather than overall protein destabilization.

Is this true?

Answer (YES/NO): NO